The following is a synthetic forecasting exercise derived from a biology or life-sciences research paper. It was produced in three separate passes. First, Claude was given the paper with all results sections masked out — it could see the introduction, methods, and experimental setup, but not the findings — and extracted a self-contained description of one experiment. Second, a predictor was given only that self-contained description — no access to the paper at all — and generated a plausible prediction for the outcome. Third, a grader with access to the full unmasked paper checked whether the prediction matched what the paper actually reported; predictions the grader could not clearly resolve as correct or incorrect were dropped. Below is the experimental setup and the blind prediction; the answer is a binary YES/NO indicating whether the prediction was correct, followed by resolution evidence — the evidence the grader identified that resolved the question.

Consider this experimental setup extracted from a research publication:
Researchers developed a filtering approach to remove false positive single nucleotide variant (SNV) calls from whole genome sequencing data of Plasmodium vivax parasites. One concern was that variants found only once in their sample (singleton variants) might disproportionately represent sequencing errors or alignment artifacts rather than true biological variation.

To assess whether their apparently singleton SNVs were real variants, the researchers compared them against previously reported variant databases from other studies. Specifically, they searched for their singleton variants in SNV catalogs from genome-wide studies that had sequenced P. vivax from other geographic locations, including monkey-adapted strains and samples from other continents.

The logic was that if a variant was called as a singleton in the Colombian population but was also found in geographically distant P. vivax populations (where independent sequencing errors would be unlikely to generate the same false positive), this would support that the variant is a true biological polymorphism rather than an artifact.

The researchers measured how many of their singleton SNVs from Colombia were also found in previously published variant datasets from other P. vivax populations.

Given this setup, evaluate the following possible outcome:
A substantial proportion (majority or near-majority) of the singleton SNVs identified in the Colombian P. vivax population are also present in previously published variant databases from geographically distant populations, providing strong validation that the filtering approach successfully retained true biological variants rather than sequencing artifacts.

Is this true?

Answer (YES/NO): NO